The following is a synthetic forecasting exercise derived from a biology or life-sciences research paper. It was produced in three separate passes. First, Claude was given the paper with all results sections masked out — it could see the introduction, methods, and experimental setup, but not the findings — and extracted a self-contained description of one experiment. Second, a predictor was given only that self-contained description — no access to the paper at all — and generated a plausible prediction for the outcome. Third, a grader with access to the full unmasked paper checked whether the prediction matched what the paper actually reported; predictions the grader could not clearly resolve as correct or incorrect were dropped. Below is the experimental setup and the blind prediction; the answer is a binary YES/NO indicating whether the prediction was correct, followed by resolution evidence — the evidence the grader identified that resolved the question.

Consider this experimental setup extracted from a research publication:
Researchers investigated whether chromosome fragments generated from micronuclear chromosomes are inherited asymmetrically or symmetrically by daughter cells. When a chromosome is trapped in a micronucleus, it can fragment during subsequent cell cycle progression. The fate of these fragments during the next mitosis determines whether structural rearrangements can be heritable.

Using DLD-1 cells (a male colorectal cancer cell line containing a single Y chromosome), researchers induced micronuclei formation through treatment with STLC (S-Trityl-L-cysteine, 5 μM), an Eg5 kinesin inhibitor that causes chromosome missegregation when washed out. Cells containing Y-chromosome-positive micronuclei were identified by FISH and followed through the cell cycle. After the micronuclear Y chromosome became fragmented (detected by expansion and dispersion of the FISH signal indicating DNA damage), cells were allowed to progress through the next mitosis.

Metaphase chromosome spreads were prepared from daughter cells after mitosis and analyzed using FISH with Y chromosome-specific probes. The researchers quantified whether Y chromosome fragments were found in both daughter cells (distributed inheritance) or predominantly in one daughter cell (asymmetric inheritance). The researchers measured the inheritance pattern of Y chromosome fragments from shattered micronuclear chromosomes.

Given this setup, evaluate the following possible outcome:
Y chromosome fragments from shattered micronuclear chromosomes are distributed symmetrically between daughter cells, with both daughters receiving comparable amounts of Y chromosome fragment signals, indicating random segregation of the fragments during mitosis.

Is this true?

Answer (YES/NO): NO